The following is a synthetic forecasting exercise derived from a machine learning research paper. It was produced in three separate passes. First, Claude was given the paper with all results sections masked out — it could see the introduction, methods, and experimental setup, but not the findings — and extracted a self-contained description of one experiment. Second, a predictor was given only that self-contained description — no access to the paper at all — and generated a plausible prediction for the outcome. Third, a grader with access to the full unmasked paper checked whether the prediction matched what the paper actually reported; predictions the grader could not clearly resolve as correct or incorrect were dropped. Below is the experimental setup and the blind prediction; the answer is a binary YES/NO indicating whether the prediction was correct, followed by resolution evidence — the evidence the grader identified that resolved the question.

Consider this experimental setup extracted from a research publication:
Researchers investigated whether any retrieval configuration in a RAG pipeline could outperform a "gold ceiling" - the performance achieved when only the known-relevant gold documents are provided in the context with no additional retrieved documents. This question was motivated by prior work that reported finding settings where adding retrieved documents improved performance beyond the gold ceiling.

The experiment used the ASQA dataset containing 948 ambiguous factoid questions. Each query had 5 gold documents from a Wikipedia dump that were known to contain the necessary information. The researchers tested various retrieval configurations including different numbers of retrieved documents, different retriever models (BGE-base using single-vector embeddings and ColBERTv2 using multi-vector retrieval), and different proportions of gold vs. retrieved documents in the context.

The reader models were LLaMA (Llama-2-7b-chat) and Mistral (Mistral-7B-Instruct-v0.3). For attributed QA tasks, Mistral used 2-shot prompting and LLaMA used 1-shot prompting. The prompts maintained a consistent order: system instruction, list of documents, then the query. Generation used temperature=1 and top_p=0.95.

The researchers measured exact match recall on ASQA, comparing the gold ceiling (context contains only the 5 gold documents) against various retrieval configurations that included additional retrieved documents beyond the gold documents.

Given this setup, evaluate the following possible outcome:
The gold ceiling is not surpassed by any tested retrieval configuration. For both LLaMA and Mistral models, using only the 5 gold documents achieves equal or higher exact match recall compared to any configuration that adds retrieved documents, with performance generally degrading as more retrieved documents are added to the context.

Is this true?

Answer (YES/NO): NO